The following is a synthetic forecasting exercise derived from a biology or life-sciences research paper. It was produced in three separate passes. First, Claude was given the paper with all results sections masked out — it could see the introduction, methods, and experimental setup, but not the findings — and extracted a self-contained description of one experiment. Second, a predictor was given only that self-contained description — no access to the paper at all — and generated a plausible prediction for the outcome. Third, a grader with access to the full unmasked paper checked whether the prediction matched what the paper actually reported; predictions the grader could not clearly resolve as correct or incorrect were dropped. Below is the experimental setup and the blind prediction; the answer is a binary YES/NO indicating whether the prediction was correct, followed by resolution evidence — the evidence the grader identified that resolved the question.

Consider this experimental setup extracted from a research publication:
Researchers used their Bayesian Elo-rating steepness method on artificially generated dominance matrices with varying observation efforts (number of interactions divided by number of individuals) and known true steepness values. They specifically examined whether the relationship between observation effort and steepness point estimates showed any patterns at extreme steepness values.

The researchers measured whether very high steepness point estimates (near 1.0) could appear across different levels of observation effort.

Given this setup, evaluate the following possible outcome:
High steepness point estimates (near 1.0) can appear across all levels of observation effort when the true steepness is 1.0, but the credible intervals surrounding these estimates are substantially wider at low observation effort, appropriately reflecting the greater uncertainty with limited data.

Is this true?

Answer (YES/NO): NO